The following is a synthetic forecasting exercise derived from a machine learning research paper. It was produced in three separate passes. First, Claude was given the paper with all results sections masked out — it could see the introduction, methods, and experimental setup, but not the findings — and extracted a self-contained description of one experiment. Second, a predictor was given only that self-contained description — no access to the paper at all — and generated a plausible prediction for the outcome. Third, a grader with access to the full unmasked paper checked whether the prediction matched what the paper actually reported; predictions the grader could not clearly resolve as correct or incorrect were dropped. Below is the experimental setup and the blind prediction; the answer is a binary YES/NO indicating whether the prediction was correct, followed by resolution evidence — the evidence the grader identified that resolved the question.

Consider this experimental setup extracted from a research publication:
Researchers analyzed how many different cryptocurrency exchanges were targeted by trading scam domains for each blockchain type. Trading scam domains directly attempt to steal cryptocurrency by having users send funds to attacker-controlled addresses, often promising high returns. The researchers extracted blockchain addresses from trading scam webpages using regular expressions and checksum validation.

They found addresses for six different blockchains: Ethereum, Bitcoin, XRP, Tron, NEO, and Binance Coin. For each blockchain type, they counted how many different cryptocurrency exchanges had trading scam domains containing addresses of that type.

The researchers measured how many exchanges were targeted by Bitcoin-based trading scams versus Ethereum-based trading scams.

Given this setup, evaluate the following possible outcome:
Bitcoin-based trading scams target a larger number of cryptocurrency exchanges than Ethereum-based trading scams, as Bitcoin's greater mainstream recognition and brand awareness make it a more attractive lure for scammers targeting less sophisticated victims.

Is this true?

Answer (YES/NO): NO